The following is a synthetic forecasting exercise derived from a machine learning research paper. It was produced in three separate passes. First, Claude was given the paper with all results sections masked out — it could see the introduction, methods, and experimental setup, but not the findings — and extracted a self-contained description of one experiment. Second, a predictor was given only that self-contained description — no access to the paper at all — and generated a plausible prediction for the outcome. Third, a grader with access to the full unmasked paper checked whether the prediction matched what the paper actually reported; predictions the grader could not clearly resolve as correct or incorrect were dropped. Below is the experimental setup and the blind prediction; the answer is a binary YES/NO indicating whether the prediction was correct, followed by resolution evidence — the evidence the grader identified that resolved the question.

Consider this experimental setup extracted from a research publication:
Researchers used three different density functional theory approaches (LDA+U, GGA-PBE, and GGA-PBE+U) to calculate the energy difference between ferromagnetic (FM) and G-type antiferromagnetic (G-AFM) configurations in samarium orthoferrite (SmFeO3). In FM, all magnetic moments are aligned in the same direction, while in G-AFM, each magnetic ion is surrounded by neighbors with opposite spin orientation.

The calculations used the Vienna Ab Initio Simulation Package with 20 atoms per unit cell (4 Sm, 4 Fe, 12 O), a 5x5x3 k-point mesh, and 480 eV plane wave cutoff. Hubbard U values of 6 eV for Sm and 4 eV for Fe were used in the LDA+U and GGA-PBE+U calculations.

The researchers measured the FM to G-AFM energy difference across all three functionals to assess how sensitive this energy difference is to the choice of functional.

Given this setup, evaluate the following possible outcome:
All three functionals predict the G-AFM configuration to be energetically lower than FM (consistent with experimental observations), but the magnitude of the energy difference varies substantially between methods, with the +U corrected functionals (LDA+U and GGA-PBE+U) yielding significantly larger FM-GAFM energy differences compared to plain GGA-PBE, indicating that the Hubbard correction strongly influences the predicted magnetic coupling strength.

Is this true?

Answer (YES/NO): NO